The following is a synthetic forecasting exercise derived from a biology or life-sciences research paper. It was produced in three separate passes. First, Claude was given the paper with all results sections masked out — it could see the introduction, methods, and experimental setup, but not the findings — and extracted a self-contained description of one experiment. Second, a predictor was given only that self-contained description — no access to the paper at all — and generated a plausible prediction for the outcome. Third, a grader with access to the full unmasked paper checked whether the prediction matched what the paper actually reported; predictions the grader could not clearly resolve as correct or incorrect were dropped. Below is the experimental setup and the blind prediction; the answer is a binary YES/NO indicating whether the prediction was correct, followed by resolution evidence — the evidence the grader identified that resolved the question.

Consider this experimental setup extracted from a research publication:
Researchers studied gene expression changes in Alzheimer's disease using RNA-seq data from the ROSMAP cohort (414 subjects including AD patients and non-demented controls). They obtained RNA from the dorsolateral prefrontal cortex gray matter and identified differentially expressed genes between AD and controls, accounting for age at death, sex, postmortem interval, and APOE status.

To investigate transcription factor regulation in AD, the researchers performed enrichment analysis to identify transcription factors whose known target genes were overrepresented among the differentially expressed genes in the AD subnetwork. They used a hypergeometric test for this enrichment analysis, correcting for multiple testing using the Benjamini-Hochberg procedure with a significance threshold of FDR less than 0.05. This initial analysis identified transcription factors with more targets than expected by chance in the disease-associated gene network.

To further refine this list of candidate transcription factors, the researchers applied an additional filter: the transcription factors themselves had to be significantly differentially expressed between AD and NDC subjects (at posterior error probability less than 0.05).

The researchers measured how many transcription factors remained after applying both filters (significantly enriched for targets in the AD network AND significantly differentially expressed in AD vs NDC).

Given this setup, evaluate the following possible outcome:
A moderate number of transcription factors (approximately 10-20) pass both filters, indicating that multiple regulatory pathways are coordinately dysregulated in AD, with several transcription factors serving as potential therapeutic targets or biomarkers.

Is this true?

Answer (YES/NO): NO